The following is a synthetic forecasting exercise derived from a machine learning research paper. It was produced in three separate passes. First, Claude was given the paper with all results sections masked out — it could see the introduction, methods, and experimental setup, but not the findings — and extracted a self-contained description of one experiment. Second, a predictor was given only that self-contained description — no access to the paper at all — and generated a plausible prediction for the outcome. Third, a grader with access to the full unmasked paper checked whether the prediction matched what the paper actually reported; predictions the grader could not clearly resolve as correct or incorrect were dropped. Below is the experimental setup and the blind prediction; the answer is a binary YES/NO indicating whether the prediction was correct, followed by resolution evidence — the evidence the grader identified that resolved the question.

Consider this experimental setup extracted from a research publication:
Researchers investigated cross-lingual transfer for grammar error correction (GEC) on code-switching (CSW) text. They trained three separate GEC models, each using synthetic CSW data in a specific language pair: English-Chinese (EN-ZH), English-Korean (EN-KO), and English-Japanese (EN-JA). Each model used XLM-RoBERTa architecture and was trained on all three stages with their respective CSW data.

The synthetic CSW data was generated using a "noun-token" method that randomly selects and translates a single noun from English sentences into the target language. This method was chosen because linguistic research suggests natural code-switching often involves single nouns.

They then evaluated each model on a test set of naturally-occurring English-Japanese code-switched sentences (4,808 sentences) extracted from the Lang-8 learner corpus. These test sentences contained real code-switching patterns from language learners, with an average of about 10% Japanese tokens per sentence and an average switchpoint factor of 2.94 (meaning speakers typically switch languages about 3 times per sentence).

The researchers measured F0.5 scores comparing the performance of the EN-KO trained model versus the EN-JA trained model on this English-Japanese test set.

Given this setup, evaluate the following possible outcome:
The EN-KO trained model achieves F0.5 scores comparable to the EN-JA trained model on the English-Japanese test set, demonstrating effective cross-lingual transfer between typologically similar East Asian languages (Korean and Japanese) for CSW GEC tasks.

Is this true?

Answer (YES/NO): YES